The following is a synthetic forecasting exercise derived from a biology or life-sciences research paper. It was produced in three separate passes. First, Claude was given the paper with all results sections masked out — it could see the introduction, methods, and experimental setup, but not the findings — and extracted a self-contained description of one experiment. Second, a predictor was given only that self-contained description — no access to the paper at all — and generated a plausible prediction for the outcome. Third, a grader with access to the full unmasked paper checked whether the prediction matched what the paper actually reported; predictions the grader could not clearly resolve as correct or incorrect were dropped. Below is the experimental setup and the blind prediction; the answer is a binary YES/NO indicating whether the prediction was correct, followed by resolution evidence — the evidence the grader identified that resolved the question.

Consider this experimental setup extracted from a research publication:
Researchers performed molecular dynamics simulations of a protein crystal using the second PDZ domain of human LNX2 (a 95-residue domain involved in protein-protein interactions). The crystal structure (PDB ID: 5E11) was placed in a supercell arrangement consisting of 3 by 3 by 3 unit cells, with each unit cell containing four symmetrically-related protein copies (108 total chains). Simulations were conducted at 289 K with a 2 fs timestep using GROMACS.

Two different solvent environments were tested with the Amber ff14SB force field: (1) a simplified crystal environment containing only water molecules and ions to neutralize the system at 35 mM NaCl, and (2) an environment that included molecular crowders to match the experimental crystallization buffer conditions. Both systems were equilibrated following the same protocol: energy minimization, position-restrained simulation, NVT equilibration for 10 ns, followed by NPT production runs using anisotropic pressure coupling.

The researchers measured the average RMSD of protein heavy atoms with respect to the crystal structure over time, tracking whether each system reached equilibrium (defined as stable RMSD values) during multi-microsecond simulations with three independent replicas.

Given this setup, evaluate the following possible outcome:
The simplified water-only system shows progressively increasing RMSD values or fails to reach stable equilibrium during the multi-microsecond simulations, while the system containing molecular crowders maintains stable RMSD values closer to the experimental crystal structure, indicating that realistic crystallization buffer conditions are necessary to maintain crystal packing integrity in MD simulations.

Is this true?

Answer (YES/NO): NO